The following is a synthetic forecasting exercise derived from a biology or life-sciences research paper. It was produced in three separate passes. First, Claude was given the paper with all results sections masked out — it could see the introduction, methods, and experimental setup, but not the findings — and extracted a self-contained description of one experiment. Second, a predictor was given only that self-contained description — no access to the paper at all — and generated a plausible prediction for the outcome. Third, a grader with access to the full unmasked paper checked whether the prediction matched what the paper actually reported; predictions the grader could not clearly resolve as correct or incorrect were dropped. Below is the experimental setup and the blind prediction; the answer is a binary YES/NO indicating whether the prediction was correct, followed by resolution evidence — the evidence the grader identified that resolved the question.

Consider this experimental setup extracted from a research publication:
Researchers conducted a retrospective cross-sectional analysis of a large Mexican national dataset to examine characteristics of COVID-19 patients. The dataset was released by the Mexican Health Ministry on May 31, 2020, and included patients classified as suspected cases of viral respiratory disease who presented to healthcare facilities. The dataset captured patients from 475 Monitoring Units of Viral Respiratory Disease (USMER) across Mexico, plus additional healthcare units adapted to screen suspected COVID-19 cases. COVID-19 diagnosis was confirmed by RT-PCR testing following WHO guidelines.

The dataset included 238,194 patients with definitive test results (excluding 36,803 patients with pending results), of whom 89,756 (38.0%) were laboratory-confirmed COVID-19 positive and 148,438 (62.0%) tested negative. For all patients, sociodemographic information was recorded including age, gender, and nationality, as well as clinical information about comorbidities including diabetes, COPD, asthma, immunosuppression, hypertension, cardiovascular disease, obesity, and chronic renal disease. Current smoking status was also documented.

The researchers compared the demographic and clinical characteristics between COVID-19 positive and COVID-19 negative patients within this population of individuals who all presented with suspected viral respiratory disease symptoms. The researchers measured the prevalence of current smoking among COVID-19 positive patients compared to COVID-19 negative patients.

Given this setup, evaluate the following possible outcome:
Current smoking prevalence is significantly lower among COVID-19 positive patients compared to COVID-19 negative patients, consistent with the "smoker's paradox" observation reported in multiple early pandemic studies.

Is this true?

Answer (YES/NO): YES